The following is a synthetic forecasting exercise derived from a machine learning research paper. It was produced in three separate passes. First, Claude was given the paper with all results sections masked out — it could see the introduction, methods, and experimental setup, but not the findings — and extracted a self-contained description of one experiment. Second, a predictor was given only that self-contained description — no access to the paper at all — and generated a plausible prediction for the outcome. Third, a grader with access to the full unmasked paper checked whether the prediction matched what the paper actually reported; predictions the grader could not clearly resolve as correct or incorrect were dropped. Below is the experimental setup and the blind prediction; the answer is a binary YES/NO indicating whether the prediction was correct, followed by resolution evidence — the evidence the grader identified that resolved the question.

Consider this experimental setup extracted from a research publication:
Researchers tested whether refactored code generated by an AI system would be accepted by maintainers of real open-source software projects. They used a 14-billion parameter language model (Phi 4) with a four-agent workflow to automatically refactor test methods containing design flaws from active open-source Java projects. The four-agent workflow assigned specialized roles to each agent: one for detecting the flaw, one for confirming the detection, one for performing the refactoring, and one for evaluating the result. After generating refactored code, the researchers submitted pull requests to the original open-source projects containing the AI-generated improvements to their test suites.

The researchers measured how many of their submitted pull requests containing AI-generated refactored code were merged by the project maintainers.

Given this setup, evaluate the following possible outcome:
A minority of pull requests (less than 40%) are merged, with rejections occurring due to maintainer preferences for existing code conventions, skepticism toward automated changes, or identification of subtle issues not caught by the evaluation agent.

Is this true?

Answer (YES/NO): NO